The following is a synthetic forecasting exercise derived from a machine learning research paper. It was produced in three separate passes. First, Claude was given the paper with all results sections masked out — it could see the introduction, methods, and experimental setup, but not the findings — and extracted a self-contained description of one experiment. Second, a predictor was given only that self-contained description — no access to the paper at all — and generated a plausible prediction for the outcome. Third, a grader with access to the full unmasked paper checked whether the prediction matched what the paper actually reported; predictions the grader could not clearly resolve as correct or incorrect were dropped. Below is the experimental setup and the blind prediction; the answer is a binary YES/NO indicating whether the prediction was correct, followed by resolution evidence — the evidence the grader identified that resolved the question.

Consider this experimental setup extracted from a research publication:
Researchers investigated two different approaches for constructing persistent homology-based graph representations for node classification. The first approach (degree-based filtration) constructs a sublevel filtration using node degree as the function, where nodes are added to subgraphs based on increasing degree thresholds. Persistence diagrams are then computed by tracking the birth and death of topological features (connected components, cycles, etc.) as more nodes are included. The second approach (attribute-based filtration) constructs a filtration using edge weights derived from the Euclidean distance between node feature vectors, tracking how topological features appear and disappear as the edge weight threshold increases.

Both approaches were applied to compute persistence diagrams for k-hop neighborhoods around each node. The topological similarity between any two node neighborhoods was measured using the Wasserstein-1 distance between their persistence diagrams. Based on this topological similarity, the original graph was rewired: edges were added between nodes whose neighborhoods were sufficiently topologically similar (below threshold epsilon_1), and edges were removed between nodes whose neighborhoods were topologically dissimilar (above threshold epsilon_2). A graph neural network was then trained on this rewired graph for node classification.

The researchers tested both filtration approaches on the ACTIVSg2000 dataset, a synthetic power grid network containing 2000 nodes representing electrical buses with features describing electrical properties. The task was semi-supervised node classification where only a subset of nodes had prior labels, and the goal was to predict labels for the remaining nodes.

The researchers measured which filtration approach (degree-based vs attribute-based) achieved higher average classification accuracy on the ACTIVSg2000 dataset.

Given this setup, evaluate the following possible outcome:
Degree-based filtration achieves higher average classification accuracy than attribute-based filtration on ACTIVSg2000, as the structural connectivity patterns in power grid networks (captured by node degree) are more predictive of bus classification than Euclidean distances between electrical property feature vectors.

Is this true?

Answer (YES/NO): YES